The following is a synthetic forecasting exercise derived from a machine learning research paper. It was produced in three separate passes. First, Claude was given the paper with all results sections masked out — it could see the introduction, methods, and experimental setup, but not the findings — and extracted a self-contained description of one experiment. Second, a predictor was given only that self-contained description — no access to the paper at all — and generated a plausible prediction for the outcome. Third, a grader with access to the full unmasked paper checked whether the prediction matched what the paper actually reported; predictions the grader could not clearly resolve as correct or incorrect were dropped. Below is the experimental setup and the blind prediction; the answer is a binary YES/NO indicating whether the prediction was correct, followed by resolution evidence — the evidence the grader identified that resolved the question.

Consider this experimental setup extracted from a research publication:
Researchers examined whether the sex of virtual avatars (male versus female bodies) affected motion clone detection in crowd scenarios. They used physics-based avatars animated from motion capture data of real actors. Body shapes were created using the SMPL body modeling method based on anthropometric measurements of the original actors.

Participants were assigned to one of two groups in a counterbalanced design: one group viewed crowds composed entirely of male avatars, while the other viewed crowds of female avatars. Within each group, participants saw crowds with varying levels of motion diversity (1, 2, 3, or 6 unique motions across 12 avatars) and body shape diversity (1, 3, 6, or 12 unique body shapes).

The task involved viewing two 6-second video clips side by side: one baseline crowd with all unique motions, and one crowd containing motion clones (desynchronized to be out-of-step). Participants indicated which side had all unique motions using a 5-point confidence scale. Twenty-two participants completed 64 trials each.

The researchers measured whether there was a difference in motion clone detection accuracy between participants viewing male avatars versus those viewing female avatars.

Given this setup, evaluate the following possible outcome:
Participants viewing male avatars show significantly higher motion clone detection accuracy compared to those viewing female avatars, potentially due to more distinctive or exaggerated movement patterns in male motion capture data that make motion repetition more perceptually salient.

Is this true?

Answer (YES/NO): NO